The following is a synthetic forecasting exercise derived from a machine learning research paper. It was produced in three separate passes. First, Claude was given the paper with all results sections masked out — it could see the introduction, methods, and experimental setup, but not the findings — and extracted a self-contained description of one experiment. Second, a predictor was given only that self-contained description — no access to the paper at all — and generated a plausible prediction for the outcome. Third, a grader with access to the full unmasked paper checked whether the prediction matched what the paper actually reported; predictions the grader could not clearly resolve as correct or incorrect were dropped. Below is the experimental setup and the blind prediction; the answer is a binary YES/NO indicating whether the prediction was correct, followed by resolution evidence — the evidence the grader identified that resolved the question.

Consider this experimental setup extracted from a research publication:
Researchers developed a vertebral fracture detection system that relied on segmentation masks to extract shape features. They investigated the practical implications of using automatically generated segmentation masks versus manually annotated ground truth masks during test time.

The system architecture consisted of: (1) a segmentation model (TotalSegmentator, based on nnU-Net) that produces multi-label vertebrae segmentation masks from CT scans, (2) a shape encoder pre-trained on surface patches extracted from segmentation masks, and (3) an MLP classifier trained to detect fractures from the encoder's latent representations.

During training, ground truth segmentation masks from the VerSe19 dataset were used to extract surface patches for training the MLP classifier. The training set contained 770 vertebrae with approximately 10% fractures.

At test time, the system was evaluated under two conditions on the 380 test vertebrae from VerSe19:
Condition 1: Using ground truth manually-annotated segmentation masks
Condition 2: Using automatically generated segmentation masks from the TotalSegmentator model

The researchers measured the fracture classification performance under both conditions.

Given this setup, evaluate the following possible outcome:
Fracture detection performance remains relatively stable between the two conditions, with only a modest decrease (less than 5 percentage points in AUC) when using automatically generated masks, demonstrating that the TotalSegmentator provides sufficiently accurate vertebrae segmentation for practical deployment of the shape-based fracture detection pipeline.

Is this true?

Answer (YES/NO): YES